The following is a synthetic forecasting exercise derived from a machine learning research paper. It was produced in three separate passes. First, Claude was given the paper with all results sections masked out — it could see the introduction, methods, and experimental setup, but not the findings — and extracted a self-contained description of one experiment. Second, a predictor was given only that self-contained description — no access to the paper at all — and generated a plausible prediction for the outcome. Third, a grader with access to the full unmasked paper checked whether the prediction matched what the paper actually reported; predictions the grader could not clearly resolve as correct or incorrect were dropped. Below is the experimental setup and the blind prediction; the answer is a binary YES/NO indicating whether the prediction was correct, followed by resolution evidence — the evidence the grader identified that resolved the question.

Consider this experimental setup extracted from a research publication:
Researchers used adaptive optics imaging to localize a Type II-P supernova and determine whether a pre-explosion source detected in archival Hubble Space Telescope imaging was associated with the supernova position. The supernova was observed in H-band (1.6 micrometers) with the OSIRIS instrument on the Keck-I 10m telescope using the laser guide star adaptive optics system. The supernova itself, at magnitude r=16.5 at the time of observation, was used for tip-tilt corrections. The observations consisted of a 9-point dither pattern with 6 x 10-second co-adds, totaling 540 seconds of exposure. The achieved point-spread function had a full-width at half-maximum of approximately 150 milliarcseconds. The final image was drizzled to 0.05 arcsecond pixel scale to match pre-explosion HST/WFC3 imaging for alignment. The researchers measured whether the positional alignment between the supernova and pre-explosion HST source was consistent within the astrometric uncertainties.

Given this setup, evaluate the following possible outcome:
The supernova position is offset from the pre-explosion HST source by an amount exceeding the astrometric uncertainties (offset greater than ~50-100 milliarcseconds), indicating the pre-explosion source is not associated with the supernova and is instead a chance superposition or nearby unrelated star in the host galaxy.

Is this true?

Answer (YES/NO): NO